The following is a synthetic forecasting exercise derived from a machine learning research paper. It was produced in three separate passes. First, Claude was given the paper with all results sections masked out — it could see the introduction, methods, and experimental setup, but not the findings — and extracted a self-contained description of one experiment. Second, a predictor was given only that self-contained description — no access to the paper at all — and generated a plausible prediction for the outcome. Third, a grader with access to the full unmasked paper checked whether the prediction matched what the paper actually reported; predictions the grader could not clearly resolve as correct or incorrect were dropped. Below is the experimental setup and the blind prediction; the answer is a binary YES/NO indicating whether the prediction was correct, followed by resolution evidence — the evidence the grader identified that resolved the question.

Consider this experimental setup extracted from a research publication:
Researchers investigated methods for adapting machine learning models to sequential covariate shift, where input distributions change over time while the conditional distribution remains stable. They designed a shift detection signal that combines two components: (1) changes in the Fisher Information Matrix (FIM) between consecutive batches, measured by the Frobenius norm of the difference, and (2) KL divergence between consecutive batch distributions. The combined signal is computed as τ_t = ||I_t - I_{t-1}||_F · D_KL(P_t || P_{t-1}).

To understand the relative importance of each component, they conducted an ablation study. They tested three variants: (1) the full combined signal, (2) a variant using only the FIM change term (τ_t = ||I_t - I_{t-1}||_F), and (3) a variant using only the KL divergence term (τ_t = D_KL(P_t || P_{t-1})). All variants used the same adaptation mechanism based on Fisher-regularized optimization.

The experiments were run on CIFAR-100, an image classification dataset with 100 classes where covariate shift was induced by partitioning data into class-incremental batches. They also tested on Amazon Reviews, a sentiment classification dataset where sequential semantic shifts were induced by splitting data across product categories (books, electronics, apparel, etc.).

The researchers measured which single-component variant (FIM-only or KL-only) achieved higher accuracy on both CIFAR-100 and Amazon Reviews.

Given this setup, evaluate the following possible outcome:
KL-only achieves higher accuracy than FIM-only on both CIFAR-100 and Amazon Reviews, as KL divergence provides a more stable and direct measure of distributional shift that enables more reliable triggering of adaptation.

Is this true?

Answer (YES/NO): NO